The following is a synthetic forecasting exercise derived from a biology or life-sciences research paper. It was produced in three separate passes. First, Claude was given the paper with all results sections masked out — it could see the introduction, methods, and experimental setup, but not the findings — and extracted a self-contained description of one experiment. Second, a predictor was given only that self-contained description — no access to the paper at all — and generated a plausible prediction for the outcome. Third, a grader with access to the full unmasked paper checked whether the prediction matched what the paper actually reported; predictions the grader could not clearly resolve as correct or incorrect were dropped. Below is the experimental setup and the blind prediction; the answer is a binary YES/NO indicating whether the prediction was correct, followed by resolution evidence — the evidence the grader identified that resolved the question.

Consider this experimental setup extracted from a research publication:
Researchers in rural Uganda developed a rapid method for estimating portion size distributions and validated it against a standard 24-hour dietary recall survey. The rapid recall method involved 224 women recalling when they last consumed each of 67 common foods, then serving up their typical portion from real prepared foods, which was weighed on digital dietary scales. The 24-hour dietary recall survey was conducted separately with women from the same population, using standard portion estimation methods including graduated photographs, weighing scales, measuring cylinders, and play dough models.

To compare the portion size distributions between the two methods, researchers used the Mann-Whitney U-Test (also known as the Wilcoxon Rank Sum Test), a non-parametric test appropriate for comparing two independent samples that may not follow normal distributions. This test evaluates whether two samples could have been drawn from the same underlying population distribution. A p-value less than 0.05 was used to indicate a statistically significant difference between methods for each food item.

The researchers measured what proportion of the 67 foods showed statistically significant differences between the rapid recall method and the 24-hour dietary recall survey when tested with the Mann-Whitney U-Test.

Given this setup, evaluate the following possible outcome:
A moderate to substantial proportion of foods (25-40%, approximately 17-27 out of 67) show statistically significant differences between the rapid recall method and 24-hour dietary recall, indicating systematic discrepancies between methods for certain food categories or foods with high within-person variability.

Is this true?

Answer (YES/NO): YES